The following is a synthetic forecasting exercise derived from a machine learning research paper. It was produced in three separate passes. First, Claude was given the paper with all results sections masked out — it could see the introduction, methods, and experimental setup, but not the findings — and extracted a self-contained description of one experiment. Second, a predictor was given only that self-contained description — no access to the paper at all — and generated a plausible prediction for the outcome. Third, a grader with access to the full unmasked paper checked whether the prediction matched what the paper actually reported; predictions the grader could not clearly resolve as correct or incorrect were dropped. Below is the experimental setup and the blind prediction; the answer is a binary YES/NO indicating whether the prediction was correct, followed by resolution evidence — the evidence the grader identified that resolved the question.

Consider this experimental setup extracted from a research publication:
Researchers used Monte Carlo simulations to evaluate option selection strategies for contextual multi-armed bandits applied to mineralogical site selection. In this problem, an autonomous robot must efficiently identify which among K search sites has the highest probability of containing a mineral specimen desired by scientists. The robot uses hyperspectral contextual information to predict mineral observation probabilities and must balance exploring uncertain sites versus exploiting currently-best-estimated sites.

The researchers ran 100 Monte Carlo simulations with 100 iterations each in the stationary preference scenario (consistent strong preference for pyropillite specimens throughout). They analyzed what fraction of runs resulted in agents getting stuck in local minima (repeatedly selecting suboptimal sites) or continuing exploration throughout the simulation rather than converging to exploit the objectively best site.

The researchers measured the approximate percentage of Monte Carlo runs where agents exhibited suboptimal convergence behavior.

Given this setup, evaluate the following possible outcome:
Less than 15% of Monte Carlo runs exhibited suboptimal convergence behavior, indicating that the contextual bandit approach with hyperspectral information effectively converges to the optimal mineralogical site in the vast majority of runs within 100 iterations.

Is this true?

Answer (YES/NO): NO